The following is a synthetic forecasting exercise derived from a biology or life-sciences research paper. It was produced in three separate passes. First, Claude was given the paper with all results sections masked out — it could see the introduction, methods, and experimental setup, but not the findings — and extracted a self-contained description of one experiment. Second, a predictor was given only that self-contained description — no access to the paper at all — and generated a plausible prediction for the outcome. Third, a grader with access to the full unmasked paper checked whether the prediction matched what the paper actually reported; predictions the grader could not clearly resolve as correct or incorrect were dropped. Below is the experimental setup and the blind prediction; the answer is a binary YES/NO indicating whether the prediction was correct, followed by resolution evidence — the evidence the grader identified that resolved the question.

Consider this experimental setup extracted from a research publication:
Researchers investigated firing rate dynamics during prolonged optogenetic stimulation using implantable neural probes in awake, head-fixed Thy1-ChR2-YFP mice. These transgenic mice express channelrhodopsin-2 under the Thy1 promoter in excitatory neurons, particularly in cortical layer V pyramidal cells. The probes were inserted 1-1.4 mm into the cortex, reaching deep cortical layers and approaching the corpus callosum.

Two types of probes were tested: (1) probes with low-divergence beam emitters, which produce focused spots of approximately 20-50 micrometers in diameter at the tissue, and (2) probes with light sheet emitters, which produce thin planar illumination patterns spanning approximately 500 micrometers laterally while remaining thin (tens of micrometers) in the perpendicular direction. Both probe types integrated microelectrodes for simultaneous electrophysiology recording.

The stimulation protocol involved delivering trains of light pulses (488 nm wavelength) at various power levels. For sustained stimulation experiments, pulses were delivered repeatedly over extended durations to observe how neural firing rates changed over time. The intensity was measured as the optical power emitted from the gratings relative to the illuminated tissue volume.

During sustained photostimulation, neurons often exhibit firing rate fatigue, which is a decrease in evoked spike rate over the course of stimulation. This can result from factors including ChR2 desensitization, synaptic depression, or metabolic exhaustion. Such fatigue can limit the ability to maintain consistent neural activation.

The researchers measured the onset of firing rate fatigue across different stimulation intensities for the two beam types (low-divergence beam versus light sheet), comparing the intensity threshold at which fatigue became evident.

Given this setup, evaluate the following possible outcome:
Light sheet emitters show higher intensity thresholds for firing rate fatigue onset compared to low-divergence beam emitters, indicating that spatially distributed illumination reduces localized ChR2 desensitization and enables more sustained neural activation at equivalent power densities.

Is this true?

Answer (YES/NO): NO